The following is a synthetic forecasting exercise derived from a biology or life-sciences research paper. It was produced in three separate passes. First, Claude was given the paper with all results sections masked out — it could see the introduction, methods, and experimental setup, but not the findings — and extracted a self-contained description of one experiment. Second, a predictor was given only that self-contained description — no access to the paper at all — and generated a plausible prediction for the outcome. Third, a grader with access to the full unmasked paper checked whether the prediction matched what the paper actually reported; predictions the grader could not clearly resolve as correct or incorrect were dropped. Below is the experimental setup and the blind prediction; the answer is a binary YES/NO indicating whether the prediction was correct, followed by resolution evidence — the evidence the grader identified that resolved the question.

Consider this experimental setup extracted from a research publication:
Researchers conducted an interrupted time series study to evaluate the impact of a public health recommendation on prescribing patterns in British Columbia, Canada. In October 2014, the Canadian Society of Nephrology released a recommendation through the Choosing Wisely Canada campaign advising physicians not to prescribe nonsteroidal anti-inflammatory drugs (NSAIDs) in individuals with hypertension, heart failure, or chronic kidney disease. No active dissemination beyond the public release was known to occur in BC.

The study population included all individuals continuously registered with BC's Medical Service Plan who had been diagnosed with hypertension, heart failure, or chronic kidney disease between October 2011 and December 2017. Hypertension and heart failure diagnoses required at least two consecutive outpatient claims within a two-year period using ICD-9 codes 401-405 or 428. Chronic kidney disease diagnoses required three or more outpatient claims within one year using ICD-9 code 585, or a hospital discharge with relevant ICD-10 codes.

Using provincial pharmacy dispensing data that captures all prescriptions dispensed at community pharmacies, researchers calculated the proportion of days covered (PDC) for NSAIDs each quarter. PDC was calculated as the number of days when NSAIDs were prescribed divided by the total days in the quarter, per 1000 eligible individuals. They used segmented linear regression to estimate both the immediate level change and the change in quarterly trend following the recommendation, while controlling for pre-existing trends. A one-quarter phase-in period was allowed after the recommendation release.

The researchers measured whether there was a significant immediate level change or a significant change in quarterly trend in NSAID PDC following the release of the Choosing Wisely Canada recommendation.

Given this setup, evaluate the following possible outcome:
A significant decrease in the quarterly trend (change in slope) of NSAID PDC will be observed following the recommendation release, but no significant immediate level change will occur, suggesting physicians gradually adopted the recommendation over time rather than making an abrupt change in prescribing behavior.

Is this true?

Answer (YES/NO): NO